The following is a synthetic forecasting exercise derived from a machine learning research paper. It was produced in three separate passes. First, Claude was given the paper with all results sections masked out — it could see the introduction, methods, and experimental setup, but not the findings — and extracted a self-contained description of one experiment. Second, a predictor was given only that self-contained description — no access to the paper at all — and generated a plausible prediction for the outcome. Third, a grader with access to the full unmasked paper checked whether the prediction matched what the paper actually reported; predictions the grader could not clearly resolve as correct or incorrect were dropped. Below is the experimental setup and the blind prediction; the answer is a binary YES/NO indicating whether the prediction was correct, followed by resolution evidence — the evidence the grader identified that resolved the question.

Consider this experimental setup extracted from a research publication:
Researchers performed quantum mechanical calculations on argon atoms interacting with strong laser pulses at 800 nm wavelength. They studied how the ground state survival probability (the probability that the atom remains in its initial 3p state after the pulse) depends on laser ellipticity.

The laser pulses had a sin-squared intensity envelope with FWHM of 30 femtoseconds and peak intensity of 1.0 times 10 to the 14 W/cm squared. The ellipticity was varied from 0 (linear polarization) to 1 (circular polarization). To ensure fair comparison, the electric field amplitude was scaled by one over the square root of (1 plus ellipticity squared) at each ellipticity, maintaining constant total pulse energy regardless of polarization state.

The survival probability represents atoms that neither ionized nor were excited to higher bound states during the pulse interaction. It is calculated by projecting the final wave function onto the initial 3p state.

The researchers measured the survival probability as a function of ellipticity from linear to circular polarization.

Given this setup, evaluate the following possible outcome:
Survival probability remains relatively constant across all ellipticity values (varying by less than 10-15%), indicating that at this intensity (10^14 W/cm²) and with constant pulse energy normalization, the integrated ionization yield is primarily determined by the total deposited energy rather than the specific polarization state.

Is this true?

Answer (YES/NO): NO